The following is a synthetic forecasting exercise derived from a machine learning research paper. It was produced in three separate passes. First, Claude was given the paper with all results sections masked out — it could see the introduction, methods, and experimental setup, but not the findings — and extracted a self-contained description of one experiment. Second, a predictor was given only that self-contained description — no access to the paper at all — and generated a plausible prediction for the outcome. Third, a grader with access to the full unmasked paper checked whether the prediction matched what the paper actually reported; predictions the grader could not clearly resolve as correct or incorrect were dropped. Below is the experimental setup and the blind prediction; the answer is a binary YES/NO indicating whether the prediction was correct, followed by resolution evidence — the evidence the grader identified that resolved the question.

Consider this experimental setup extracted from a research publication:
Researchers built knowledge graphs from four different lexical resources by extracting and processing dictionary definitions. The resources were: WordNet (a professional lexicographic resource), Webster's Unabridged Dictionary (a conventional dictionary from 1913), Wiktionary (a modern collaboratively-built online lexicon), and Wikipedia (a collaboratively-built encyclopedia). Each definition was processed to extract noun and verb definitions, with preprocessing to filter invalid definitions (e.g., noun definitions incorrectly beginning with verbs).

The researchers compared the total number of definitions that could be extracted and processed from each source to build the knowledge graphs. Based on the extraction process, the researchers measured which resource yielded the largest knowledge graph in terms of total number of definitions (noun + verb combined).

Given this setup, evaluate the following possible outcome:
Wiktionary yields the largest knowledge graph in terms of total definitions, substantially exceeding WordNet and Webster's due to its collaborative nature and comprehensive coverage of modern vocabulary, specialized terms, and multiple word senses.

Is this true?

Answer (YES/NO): NO